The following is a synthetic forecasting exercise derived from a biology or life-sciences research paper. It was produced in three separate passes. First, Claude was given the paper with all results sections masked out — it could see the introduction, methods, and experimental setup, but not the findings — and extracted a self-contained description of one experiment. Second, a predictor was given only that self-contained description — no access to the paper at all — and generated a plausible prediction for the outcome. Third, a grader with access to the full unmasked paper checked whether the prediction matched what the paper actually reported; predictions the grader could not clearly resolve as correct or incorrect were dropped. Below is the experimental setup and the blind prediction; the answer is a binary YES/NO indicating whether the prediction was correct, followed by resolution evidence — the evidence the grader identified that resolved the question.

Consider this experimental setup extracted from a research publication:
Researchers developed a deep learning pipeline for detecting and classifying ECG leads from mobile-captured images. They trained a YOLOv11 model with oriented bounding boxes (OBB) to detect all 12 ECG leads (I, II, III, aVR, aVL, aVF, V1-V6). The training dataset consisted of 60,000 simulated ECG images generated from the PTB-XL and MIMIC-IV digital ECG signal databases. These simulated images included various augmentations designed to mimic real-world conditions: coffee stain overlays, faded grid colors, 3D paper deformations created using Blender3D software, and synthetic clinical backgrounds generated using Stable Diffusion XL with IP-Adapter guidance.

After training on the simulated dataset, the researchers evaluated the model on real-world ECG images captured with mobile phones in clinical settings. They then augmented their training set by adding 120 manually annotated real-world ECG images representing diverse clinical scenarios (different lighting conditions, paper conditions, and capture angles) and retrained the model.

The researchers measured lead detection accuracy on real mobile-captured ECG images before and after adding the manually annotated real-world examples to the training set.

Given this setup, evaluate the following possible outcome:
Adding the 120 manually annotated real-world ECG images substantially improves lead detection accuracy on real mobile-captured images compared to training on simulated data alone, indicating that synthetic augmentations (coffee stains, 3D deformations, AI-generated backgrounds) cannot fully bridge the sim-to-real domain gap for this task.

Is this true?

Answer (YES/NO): YES